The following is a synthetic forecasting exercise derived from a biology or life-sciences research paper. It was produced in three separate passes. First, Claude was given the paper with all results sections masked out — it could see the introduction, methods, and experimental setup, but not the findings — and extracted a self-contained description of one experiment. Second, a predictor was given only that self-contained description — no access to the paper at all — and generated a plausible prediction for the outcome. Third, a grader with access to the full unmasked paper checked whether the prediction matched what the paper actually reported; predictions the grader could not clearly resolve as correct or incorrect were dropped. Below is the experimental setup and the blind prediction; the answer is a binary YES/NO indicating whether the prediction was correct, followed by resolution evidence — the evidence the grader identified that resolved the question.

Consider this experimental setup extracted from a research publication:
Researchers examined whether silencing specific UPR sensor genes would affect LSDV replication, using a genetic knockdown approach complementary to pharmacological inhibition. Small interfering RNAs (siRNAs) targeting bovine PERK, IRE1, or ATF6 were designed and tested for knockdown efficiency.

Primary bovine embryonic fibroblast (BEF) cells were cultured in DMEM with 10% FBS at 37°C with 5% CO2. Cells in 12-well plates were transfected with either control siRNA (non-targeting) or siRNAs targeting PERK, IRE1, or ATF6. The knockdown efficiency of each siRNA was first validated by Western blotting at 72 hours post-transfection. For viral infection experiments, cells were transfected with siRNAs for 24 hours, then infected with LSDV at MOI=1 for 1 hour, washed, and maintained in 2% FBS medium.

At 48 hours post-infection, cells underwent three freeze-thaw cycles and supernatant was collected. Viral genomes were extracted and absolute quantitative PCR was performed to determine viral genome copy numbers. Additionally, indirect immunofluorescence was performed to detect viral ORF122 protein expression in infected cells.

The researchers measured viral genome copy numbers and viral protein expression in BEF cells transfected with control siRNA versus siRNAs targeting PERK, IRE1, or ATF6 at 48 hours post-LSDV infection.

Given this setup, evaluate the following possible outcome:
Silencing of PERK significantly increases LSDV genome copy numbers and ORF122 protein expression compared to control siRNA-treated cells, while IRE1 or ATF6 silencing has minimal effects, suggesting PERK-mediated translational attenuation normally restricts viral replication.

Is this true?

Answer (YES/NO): NO